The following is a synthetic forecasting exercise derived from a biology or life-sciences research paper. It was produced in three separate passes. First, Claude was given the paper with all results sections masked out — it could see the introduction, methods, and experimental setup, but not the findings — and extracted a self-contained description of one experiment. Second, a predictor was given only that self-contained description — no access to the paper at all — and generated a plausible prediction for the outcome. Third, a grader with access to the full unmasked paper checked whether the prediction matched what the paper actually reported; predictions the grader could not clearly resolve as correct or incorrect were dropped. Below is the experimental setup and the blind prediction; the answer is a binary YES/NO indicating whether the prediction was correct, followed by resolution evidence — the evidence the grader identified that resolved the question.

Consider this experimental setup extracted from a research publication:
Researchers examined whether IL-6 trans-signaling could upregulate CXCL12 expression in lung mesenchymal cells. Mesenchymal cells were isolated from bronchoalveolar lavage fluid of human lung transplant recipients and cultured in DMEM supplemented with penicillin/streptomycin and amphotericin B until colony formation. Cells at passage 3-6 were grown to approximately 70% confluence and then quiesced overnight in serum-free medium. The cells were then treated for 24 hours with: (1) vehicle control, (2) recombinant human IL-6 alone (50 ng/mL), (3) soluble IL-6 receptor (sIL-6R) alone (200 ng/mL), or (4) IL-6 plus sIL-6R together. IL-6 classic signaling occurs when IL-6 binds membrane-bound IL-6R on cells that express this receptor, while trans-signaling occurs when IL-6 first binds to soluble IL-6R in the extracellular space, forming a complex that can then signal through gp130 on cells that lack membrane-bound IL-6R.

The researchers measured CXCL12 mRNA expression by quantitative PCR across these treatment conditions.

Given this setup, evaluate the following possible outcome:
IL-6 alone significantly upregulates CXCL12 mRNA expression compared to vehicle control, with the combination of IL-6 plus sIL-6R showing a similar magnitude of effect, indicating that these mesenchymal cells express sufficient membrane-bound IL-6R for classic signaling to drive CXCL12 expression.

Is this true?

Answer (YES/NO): NO